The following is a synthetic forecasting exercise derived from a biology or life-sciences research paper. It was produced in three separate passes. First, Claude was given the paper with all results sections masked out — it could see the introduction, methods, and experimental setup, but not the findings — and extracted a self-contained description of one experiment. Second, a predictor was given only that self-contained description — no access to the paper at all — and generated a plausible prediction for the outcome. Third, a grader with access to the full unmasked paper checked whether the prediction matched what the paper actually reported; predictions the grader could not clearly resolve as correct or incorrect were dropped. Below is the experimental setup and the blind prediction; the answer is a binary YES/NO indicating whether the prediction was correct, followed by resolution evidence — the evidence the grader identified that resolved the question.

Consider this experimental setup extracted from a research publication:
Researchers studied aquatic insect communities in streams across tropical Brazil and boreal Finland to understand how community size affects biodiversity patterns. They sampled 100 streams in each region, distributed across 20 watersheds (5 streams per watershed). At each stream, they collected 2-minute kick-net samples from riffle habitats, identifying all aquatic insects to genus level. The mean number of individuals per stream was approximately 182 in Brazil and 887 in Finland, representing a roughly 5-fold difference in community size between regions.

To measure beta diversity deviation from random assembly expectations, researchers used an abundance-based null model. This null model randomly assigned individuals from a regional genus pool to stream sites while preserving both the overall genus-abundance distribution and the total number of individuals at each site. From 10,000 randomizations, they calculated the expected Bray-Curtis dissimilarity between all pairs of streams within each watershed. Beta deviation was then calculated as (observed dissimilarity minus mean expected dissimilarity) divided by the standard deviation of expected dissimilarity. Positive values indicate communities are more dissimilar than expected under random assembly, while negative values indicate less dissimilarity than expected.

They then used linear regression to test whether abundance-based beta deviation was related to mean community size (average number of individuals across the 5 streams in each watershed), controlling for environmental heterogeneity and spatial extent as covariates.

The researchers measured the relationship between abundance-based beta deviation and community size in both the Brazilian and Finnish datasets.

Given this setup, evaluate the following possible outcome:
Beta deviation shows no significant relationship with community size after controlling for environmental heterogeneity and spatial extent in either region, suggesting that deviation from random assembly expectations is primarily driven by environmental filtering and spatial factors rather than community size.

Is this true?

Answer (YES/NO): NO